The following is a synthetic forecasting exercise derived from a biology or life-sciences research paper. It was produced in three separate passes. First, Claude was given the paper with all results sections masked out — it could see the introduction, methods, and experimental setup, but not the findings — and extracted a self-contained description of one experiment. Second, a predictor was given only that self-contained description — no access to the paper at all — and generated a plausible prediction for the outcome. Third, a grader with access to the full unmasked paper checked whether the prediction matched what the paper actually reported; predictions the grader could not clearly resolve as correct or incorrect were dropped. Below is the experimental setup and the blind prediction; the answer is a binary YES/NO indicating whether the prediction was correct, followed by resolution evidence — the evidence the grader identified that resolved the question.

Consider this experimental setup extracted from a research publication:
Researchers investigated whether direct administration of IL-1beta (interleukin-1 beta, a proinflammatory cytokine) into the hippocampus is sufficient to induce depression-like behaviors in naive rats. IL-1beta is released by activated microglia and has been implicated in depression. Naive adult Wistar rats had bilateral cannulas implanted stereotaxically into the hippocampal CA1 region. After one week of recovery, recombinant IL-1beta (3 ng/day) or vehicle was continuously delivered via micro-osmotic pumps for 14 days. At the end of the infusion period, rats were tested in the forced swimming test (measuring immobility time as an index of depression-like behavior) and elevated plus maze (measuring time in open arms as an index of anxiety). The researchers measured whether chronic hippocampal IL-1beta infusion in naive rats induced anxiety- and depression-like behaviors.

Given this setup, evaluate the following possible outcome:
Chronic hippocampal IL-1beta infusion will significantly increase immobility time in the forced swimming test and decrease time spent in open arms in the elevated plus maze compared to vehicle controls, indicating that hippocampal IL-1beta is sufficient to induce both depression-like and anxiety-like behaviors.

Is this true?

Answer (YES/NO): YES